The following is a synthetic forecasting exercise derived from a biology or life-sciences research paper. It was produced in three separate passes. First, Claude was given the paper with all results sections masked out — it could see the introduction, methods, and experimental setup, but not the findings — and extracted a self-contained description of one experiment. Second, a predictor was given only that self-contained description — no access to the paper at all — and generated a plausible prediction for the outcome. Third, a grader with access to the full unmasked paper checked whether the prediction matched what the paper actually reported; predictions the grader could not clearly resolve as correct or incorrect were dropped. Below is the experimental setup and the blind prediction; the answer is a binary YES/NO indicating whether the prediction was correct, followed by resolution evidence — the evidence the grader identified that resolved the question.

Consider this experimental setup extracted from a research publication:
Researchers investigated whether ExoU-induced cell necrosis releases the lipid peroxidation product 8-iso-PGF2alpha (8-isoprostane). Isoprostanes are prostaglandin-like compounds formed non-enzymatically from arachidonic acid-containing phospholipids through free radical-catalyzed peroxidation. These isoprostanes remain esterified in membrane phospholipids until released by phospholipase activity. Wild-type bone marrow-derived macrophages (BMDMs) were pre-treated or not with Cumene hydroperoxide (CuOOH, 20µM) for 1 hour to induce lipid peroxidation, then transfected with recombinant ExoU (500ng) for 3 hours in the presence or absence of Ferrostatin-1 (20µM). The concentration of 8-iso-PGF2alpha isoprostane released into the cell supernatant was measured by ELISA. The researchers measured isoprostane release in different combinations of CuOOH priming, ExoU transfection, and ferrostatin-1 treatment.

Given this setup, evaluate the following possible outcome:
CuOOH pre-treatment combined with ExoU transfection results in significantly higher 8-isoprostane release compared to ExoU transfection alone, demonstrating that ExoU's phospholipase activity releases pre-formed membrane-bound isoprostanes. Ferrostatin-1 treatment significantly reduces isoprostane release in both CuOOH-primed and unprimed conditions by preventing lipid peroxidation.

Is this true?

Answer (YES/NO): YES